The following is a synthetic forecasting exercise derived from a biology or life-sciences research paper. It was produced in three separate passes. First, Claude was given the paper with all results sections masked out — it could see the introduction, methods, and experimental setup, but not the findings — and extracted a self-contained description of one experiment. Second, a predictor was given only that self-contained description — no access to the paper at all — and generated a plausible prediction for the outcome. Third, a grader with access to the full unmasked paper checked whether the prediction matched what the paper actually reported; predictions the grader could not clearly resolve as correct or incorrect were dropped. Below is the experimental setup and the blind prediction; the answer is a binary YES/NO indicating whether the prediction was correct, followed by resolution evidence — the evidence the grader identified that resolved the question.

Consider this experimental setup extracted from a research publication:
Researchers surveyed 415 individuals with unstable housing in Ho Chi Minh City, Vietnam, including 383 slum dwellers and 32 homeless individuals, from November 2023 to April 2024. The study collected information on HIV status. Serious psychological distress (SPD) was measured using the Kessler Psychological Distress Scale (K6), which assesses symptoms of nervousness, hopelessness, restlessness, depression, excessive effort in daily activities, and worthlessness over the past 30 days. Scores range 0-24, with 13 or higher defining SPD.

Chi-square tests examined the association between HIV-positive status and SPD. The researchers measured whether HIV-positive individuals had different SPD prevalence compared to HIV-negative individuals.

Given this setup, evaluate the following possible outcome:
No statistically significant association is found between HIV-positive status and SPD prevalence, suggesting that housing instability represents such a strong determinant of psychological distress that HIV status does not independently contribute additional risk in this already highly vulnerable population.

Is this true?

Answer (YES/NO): NO